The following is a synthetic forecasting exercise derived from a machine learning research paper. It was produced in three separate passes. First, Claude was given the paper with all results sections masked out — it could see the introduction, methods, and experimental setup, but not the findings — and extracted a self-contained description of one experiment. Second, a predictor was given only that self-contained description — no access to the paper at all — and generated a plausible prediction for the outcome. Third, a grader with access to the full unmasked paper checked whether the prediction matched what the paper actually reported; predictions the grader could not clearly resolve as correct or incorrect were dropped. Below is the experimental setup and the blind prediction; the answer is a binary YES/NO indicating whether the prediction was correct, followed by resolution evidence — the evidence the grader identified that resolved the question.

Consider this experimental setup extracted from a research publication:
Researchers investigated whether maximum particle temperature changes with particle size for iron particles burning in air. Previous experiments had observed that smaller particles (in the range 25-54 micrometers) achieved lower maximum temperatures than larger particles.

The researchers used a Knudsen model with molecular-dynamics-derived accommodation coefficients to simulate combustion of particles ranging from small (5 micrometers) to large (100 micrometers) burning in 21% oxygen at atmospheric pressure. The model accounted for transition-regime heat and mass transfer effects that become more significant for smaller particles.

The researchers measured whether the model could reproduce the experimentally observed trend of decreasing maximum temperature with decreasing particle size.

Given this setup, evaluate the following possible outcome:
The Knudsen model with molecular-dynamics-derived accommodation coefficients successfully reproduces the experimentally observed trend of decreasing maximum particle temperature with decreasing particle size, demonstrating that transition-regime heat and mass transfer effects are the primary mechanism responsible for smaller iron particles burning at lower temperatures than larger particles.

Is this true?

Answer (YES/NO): NO